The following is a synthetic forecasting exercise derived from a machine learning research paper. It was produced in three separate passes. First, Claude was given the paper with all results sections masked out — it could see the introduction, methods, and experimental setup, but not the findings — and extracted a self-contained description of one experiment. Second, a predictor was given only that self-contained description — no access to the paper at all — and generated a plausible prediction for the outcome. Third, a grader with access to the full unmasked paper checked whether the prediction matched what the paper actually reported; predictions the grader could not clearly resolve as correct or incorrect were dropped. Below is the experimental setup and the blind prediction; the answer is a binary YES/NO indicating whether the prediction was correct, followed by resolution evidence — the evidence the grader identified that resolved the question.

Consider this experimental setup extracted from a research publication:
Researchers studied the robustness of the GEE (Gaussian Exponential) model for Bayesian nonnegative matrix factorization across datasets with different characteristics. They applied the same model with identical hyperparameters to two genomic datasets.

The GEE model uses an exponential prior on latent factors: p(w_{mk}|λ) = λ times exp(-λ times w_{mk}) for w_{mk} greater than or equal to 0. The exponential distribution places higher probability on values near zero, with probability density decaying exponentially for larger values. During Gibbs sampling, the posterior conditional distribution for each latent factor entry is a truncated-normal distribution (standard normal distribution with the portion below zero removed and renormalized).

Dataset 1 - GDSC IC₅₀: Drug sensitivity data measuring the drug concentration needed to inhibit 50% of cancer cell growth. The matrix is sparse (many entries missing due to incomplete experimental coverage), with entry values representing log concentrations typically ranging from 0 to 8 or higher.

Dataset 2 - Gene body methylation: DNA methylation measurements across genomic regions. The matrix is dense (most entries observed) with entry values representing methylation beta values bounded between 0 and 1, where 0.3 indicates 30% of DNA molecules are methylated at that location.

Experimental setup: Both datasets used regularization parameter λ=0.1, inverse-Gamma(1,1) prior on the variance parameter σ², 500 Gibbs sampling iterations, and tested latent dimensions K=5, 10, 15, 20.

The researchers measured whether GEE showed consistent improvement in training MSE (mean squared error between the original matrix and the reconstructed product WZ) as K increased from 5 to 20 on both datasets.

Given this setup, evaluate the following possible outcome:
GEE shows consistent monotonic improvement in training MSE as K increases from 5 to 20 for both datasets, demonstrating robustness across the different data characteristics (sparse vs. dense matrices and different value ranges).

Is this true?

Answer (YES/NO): NO